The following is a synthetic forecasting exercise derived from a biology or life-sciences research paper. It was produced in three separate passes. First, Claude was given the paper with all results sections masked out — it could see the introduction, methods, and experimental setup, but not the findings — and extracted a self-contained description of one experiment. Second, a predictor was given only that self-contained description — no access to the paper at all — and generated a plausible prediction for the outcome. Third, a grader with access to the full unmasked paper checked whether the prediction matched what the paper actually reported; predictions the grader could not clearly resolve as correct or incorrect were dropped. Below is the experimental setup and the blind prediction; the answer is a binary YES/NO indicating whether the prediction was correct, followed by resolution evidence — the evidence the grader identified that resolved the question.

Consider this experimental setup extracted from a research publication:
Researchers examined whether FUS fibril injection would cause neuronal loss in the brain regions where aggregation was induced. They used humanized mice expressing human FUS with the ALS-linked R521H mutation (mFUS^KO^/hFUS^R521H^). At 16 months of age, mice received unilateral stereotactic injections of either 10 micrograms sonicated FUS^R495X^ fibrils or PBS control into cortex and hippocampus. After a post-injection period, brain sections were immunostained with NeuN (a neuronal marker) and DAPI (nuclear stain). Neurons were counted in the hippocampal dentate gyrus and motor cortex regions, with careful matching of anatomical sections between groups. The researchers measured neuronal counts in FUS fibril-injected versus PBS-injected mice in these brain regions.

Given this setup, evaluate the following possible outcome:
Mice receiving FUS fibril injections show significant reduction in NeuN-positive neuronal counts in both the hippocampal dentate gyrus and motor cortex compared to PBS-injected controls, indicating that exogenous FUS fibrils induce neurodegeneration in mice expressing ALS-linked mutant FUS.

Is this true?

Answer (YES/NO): YES